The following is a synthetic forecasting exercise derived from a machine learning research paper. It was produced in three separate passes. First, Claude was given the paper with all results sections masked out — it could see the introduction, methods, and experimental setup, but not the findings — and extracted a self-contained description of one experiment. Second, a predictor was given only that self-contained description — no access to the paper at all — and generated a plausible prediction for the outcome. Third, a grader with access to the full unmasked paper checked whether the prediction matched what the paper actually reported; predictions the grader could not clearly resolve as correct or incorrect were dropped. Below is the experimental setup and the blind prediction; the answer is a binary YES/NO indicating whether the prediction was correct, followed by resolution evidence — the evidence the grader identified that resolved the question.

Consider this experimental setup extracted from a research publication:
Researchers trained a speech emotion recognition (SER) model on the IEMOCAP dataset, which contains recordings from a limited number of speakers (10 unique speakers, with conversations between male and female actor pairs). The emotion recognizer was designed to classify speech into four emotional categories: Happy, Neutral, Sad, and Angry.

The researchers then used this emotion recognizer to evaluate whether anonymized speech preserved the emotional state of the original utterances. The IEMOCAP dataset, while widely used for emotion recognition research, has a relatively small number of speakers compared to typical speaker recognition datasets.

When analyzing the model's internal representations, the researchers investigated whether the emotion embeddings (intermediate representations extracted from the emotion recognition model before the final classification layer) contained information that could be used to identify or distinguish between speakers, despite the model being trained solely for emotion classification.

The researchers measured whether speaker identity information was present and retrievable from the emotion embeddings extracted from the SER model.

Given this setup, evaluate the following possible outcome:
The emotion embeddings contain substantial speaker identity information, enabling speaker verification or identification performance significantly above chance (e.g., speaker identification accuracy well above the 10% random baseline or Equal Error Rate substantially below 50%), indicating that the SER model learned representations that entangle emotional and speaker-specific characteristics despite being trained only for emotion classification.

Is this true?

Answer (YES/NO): YES